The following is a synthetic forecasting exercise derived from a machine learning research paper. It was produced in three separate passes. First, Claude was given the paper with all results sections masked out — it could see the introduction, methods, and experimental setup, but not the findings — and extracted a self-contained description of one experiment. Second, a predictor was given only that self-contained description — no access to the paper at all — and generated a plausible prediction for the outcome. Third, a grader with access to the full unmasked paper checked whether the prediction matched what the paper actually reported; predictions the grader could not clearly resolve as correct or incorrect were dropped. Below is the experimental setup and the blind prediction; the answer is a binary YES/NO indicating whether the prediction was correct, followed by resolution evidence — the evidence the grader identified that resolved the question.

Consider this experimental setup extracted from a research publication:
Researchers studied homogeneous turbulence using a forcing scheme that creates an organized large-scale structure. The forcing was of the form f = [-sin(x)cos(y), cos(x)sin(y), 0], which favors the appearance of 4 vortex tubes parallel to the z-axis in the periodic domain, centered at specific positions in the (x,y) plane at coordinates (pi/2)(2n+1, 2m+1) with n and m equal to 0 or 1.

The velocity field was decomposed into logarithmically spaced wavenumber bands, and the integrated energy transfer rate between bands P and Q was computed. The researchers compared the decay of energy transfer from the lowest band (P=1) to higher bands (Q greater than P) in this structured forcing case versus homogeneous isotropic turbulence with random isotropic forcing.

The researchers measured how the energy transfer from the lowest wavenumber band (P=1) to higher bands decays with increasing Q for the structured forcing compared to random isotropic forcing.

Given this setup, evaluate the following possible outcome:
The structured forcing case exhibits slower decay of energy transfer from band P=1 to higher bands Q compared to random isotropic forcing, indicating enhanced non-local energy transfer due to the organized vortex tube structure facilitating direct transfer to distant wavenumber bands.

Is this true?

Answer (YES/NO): YES